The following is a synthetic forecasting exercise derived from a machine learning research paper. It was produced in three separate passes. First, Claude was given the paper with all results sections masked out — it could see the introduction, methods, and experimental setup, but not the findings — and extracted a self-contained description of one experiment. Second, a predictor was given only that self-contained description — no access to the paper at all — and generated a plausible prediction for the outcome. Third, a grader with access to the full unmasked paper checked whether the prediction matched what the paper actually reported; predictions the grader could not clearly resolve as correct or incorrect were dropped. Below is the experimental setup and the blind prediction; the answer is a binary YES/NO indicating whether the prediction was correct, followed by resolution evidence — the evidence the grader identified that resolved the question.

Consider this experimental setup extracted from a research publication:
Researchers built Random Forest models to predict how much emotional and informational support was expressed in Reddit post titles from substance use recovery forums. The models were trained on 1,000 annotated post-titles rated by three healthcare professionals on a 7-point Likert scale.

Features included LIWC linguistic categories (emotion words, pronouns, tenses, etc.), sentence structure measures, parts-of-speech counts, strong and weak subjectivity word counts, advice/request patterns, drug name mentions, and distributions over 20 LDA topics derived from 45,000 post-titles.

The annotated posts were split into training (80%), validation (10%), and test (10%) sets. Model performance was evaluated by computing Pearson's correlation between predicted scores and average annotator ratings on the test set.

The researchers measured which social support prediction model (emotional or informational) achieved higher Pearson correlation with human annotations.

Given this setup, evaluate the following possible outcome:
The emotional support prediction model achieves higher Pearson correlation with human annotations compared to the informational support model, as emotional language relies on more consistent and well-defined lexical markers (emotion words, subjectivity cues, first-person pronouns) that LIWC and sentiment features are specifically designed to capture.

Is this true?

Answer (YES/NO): NO